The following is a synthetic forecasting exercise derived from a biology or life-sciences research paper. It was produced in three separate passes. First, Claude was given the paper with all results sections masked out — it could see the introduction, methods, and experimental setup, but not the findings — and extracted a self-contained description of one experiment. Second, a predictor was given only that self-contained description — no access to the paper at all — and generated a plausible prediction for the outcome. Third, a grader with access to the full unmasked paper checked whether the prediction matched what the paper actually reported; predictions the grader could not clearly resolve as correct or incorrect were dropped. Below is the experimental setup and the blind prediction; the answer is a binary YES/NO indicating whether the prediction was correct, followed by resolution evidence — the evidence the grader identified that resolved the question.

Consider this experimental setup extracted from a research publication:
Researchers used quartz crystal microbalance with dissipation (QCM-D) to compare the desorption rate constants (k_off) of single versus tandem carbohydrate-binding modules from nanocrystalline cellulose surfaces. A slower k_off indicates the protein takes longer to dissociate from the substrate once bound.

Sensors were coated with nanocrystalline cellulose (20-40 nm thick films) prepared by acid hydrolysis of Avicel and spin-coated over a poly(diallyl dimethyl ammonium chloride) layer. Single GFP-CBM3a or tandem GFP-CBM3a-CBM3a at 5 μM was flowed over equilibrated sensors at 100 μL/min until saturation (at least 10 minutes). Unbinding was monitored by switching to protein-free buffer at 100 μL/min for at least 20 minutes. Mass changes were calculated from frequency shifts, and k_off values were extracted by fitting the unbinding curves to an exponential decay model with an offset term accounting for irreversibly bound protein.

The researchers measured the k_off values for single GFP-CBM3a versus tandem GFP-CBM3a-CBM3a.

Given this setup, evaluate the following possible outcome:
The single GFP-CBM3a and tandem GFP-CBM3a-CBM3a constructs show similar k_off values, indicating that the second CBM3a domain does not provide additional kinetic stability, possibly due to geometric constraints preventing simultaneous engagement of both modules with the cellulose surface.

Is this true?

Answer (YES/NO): NO